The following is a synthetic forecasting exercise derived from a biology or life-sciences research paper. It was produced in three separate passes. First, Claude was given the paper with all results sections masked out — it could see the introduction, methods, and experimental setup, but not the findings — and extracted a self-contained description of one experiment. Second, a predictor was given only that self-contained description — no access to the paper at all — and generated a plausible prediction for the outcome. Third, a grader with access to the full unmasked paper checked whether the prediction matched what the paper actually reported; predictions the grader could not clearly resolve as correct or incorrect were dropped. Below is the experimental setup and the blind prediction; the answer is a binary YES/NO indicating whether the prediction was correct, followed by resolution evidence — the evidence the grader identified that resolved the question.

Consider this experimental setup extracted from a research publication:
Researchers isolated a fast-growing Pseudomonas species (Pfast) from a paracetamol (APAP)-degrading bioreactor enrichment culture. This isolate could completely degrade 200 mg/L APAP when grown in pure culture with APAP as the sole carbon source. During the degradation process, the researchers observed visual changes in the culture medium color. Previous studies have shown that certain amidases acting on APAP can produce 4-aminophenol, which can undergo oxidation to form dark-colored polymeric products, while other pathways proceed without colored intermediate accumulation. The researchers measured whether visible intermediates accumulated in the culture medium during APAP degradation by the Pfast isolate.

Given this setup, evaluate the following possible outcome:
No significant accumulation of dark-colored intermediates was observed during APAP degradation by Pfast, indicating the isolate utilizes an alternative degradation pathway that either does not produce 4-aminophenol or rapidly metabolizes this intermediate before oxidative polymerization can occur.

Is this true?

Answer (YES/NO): NO